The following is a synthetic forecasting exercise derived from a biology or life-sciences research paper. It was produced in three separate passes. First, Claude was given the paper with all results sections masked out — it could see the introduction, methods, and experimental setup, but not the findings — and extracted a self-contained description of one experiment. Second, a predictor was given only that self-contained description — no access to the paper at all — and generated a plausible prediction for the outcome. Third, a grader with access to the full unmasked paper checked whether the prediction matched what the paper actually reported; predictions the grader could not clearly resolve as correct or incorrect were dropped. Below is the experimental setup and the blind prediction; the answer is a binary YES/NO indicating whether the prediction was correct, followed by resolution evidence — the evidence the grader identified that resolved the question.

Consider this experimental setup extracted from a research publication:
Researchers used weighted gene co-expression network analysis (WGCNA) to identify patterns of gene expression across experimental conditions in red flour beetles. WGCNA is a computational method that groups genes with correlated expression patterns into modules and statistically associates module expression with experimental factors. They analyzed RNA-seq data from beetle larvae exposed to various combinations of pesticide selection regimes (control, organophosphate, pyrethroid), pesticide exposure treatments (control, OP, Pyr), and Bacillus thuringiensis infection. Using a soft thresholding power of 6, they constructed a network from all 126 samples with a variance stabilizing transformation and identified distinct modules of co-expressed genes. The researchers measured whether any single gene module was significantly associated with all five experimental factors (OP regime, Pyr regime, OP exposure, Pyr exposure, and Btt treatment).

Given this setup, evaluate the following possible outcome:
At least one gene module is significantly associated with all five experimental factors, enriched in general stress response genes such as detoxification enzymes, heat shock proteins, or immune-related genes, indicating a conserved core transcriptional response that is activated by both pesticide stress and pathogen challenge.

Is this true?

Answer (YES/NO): NO